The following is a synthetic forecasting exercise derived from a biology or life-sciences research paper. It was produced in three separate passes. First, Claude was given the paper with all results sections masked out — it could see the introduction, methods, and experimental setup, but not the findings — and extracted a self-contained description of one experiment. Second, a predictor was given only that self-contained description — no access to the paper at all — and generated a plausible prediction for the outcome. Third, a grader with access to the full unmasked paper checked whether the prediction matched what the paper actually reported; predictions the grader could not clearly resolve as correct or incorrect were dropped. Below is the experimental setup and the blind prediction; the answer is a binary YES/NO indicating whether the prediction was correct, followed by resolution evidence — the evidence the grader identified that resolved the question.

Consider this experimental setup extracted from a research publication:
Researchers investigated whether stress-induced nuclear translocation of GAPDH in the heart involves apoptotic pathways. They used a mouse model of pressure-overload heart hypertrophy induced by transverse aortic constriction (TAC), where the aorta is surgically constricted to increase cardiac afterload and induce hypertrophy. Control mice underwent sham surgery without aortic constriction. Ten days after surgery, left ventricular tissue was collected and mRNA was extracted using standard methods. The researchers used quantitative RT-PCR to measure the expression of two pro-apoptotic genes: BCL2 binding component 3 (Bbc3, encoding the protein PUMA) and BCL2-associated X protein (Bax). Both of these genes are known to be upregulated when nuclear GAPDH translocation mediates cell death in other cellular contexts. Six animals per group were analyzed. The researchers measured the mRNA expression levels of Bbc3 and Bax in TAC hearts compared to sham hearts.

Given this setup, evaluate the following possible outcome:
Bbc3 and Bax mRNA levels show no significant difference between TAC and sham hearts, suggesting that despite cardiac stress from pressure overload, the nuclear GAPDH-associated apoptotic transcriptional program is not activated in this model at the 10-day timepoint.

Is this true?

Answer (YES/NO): YES